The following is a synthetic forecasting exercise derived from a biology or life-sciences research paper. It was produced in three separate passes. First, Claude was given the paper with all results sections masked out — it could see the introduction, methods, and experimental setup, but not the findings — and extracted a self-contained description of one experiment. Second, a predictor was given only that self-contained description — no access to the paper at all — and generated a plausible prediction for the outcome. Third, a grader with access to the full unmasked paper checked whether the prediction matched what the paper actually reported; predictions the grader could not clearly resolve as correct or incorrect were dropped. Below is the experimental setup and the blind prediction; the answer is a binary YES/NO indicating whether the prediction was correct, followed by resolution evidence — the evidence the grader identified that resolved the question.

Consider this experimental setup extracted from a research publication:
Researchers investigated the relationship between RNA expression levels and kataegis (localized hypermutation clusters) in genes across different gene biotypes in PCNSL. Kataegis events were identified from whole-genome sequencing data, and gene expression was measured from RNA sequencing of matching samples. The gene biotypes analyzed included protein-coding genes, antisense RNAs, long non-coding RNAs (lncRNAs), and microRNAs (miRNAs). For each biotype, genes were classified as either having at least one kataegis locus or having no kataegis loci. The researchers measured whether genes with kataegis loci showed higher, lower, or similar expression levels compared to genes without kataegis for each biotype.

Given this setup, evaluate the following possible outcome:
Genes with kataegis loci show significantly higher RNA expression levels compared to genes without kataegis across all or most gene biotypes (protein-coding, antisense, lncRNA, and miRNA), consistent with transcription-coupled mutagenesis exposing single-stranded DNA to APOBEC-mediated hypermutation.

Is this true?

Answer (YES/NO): YES